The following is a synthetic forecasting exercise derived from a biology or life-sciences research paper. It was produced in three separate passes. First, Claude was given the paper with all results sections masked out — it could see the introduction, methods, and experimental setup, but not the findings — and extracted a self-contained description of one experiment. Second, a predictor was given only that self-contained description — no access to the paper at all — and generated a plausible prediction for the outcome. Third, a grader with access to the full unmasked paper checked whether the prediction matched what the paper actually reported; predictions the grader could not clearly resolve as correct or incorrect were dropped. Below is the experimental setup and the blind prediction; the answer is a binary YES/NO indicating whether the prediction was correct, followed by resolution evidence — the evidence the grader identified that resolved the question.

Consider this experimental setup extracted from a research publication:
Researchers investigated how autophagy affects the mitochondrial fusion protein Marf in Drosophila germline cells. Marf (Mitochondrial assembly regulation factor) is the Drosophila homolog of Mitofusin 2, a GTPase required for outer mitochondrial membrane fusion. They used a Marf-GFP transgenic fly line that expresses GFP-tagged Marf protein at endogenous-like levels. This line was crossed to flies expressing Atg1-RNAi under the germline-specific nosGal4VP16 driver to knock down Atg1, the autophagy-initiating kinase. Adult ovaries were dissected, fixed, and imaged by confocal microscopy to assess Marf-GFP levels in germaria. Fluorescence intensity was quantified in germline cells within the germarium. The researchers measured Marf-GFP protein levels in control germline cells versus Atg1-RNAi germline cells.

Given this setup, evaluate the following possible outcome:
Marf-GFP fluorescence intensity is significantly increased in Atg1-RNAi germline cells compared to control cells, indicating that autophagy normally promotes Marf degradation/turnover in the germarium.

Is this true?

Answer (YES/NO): YES